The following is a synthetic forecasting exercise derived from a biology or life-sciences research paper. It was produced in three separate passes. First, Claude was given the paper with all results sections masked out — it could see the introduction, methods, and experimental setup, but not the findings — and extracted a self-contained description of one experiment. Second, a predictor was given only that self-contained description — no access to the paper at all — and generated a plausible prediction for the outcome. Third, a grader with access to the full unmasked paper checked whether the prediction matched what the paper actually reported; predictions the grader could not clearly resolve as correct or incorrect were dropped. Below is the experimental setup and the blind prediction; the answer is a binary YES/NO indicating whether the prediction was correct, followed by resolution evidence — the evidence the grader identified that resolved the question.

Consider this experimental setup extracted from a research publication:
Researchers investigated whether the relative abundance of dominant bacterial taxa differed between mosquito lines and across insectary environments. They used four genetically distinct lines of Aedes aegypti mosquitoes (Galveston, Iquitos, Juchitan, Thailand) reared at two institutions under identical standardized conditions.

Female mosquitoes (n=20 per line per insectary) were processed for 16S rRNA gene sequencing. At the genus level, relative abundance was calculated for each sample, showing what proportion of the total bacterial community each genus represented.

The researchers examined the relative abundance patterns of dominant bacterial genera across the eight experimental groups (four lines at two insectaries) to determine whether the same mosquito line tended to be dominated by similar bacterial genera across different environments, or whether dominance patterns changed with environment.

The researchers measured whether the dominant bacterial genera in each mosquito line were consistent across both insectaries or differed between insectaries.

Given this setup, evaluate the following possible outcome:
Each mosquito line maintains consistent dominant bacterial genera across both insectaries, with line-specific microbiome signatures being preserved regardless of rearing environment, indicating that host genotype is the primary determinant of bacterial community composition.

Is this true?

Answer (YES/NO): NO